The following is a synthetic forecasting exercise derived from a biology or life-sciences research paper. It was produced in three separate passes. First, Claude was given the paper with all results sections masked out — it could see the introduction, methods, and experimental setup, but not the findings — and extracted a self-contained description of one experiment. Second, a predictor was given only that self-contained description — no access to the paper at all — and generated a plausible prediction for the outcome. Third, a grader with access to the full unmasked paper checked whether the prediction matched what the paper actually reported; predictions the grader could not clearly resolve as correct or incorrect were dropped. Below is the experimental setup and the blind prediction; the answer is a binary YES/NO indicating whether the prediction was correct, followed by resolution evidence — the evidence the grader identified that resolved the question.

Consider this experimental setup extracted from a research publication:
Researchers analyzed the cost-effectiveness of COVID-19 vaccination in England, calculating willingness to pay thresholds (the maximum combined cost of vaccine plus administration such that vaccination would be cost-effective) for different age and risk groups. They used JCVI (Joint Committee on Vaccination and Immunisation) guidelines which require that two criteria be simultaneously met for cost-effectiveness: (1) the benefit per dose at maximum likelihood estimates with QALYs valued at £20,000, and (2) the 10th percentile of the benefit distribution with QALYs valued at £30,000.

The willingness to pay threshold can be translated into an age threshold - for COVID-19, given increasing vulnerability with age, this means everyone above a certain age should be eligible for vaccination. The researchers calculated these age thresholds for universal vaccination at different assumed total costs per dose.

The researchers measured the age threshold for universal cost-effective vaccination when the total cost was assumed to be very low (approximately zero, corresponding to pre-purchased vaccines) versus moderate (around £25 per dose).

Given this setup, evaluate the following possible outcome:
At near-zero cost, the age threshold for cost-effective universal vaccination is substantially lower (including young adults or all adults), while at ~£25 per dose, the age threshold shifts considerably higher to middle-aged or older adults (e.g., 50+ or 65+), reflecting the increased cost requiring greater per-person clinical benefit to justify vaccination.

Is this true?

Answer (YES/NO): NO